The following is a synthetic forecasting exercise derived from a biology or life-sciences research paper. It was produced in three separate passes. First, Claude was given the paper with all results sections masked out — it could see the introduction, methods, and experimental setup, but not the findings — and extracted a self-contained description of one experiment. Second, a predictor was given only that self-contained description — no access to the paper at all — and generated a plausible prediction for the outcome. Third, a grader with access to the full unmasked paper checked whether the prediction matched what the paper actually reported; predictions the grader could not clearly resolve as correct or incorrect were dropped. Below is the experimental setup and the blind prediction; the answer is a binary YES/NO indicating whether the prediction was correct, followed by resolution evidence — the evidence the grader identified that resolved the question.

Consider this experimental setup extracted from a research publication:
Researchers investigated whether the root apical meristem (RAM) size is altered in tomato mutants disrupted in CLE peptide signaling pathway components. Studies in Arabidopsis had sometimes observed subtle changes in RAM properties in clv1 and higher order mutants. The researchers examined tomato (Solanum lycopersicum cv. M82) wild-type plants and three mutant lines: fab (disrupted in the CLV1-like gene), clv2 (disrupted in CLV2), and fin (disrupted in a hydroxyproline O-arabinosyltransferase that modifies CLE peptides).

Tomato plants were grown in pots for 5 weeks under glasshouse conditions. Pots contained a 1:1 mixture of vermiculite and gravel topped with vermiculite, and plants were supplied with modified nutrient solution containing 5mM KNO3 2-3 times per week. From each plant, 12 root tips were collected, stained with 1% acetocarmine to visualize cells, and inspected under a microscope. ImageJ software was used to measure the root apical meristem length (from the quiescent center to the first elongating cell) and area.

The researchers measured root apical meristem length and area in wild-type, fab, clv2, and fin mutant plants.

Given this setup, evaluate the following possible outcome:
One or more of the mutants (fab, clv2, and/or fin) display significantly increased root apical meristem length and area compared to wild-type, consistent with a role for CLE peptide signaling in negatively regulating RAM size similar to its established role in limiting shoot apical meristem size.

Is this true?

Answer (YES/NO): NO